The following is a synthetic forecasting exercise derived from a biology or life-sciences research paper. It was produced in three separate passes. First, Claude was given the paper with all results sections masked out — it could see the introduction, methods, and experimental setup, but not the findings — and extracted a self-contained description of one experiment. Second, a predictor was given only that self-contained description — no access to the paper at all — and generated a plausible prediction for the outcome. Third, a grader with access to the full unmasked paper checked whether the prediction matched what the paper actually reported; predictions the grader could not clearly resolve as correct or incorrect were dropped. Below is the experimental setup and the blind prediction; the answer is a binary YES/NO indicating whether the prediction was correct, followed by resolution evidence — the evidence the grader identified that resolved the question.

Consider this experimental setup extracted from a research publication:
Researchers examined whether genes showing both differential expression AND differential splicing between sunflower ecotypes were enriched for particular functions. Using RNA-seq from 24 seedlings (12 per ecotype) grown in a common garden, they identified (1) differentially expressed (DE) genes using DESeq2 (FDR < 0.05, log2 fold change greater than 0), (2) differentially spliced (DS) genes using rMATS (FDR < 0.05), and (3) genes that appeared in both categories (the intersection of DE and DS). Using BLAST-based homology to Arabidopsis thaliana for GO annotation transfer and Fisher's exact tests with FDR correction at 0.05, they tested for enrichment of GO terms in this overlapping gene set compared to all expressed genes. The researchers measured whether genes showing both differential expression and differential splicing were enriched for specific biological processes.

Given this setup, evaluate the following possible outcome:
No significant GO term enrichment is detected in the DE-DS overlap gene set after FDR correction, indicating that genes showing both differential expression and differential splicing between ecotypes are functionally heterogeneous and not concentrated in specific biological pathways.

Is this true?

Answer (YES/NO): NO